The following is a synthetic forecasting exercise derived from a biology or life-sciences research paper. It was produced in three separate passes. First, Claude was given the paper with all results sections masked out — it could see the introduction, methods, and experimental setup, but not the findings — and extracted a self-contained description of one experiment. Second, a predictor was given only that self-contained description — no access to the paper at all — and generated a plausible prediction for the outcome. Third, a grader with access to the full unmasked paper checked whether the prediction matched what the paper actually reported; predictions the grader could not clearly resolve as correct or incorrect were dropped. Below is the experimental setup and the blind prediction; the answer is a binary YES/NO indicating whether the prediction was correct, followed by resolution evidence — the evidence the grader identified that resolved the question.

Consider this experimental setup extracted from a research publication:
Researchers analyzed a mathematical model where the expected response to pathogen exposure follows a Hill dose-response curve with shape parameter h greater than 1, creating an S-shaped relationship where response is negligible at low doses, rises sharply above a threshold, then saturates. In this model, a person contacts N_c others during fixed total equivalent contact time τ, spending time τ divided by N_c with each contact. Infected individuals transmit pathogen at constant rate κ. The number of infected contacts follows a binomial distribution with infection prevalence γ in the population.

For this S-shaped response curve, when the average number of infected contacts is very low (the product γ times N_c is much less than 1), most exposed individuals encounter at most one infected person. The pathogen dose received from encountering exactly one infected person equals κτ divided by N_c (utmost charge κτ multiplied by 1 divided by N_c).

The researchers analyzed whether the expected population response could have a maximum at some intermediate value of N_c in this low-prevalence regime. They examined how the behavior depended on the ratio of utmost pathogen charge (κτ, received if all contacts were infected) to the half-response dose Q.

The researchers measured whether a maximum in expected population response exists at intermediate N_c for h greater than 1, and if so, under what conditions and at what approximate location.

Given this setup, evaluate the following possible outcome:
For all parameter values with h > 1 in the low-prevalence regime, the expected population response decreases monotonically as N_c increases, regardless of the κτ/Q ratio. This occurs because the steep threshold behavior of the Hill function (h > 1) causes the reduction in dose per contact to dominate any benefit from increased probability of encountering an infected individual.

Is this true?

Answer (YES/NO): NO